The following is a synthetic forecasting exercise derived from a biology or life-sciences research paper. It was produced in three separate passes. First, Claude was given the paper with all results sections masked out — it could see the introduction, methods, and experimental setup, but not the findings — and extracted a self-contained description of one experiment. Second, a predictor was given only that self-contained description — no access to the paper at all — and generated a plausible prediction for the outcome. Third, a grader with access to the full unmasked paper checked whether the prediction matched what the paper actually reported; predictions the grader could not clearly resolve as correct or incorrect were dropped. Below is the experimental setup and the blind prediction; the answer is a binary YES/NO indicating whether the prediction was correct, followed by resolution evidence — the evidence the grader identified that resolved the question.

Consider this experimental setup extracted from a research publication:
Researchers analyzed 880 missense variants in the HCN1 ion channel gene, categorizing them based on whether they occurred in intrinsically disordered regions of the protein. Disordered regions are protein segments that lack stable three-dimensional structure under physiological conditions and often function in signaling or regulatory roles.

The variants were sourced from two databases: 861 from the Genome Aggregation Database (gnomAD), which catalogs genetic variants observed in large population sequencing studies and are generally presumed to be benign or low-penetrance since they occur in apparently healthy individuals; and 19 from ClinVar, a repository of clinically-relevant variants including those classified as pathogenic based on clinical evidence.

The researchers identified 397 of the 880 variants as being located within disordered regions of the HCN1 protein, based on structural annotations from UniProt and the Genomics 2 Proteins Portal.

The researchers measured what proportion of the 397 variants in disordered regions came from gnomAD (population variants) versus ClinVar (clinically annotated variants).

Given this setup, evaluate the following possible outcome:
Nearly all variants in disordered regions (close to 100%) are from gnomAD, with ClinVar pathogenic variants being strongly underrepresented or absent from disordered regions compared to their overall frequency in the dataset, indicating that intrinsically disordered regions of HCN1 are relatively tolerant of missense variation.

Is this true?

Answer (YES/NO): YES